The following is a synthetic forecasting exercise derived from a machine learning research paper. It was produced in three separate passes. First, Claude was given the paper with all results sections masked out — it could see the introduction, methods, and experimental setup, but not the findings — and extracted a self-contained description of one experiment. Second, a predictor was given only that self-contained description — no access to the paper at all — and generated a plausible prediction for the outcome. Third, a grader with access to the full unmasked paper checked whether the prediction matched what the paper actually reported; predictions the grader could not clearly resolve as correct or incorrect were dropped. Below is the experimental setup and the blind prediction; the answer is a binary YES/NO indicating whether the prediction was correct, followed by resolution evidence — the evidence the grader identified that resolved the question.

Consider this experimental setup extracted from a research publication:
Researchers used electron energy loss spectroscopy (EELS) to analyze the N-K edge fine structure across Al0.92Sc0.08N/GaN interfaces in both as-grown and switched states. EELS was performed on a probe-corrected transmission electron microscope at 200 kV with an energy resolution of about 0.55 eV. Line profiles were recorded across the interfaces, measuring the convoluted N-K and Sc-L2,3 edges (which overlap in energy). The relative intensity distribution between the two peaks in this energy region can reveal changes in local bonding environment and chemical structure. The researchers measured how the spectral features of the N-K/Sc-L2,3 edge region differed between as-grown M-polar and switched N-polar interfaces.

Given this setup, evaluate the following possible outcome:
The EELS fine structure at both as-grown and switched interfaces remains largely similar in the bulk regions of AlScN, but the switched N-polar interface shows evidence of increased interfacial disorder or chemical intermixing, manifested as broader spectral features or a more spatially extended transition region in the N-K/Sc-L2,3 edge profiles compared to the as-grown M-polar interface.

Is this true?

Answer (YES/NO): NO